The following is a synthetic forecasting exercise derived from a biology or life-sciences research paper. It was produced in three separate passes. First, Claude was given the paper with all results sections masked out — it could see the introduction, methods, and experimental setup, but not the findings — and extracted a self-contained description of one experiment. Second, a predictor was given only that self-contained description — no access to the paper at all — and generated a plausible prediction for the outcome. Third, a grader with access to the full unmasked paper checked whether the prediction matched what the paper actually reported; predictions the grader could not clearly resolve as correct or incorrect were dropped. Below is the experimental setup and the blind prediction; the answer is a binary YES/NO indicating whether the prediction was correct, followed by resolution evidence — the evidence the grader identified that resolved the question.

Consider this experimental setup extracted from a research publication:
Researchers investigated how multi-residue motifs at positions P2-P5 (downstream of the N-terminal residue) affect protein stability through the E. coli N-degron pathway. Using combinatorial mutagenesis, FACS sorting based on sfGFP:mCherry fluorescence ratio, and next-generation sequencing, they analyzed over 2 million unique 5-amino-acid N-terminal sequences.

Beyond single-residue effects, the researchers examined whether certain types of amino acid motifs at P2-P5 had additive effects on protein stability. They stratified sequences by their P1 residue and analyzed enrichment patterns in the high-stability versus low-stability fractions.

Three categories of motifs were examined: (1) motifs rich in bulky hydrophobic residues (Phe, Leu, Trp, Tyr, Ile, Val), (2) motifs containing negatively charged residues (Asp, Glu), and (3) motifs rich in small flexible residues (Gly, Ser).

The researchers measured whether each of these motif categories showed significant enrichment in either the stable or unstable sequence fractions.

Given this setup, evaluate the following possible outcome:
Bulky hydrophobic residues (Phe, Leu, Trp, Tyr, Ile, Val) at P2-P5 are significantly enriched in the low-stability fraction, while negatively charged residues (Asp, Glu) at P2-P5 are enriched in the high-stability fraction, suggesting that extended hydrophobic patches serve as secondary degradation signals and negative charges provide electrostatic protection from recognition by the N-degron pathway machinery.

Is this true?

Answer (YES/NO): YES